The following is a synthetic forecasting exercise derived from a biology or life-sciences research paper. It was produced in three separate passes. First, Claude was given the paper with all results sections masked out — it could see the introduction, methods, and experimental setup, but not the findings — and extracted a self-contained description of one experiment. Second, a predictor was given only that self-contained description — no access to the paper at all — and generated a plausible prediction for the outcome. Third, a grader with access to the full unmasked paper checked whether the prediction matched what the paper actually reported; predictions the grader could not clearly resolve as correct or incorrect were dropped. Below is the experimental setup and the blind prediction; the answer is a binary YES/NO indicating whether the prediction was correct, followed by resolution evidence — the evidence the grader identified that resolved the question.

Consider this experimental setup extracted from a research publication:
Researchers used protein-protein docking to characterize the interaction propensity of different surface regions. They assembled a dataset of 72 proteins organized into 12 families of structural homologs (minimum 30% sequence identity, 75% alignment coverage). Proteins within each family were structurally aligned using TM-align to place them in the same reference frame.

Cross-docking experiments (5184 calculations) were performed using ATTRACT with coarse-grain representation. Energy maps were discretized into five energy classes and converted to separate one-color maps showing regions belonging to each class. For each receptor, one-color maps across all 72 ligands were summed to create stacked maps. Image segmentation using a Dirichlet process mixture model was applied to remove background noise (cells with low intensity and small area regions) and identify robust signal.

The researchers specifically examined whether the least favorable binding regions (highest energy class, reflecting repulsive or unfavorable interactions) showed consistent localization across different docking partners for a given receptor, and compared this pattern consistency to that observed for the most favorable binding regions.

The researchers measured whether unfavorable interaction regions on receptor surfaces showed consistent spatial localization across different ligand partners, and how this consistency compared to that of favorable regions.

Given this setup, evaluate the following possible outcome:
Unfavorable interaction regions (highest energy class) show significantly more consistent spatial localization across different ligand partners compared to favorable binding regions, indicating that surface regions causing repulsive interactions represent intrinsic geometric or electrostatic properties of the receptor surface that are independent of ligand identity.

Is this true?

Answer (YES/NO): NO